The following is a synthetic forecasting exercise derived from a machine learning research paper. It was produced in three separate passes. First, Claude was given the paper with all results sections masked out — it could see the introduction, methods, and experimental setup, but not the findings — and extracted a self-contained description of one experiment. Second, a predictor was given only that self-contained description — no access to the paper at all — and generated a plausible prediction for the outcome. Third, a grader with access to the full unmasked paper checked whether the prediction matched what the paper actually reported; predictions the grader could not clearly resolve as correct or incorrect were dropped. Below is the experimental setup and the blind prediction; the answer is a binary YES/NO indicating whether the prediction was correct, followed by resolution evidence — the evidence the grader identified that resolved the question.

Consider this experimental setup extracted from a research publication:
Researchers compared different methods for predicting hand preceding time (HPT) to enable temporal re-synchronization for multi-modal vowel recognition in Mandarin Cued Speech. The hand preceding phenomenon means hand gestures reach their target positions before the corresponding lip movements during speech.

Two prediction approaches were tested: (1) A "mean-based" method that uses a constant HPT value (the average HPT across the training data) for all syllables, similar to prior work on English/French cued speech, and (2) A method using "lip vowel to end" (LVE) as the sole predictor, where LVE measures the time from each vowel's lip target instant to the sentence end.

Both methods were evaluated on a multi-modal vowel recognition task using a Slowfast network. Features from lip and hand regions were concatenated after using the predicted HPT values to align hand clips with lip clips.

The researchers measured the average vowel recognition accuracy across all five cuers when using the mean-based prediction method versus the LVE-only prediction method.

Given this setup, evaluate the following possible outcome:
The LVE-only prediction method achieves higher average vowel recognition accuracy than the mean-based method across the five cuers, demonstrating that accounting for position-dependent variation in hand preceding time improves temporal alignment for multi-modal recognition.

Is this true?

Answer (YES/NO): YES